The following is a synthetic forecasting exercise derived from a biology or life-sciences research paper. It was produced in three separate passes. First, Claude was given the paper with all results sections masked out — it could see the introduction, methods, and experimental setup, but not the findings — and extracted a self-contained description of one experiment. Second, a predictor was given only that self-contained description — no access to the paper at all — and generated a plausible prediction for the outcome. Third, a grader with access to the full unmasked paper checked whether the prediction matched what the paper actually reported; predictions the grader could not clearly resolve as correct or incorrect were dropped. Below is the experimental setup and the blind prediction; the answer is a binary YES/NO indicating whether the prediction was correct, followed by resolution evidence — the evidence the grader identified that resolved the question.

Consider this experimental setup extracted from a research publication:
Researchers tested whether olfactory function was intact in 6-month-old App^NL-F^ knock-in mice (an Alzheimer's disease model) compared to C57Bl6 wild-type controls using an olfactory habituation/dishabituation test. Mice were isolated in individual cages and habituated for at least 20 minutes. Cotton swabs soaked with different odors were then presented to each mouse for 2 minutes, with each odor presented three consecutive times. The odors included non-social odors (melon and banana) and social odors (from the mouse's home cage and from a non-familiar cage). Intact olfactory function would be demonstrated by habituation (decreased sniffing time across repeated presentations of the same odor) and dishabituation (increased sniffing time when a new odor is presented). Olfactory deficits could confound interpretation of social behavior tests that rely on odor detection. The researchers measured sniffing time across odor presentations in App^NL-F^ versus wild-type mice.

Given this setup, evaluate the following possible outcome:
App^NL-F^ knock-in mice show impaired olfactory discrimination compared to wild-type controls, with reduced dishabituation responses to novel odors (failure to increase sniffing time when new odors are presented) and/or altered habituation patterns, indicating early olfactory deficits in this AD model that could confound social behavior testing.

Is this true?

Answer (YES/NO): NO